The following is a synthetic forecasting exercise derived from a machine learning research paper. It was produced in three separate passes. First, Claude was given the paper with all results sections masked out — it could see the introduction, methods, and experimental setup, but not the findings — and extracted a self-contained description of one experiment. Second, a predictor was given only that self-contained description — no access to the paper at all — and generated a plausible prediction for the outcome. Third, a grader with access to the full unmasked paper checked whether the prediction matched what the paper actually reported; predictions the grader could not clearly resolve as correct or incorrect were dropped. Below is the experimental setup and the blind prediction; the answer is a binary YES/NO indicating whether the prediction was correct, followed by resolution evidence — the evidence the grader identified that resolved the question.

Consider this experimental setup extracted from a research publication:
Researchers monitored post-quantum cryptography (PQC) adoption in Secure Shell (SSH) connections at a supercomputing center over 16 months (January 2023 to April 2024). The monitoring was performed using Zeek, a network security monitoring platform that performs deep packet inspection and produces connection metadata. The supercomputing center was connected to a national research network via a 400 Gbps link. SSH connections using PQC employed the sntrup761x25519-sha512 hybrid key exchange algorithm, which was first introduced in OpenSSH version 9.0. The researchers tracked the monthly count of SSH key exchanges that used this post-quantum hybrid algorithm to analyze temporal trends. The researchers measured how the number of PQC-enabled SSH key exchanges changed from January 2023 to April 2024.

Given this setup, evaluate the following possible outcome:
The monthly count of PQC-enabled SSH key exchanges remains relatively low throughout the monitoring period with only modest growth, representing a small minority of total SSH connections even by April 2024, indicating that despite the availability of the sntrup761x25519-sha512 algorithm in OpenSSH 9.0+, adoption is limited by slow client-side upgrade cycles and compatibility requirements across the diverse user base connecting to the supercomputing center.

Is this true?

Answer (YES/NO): NO